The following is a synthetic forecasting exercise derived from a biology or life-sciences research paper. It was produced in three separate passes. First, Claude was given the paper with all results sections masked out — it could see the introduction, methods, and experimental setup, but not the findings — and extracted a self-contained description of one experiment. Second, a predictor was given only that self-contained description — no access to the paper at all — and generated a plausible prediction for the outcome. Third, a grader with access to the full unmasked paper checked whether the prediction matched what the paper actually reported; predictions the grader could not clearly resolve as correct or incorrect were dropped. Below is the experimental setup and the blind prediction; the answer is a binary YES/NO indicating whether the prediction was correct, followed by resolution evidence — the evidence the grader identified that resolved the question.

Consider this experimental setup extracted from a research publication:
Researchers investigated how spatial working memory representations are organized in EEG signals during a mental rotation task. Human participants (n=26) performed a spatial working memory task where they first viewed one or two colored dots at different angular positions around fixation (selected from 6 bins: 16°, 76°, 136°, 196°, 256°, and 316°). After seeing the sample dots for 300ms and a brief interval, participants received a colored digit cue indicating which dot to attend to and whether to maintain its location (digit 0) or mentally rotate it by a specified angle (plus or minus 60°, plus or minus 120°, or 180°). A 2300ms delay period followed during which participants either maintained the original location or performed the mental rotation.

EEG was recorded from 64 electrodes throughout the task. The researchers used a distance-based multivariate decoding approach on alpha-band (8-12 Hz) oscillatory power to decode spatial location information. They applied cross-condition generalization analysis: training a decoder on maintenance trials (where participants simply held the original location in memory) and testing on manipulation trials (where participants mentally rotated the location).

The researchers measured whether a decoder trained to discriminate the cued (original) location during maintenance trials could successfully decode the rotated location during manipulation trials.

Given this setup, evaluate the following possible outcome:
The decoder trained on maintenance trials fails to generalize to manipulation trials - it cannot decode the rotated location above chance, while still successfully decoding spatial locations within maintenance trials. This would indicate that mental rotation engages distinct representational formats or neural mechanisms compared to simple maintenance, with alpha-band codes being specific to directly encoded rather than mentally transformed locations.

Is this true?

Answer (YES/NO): NO